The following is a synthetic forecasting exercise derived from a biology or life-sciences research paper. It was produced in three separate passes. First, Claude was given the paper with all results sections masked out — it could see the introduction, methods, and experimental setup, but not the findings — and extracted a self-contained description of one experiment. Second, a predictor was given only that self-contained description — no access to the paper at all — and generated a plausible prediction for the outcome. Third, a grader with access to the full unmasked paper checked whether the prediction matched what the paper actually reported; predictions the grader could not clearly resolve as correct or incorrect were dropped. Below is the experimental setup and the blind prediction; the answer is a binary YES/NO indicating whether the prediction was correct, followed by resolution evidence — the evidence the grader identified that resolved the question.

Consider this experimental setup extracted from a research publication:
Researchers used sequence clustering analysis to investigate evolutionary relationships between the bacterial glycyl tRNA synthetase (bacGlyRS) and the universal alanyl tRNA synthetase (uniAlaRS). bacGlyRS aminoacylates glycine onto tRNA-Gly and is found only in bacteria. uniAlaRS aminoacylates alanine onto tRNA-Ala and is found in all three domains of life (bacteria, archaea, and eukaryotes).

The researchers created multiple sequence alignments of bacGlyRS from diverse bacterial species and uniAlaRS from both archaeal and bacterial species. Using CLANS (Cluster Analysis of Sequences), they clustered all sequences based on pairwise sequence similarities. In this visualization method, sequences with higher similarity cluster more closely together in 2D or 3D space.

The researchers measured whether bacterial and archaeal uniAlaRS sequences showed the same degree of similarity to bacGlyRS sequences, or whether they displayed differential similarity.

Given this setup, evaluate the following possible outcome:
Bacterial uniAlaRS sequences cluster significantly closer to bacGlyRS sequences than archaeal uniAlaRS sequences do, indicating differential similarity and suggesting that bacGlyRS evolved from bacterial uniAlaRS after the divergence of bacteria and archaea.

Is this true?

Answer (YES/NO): NO